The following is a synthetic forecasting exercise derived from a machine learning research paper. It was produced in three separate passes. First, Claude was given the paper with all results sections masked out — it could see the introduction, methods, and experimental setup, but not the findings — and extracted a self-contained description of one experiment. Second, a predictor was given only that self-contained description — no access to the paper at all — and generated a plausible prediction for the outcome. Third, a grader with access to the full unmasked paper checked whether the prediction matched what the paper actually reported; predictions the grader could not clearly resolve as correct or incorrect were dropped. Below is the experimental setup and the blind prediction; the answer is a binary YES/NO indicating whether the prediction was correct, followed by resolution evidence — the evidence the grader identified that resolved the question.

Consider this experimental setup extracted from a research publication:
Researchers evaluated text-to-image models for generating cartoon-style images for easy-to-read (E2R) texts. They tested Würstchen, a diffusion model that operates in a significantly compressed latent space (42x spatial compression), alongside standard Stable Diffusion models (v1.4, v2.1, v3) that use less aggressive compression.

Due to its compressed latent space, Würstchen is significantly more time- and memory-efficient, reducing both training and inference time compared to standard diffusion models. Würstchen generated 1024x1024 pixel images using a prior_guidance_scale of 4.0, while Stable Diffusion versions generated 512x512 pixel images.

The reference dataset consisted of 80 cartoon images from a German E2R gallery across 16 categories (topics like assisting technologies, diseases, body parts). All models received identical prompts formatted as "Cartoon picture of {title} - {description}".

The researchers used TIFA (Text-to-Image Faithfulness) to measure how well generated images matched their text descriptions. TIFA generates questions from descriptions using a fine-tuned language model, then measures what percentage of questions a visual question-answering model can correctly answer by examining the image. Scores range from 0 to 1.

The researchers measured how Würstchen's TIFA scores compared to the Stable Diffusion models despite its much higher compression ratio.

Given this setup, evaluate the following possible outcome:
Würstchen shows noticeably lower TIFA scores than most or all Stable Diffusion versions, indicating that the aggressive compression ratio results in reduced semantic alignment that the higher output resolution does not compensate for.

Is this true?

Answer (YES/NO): NO